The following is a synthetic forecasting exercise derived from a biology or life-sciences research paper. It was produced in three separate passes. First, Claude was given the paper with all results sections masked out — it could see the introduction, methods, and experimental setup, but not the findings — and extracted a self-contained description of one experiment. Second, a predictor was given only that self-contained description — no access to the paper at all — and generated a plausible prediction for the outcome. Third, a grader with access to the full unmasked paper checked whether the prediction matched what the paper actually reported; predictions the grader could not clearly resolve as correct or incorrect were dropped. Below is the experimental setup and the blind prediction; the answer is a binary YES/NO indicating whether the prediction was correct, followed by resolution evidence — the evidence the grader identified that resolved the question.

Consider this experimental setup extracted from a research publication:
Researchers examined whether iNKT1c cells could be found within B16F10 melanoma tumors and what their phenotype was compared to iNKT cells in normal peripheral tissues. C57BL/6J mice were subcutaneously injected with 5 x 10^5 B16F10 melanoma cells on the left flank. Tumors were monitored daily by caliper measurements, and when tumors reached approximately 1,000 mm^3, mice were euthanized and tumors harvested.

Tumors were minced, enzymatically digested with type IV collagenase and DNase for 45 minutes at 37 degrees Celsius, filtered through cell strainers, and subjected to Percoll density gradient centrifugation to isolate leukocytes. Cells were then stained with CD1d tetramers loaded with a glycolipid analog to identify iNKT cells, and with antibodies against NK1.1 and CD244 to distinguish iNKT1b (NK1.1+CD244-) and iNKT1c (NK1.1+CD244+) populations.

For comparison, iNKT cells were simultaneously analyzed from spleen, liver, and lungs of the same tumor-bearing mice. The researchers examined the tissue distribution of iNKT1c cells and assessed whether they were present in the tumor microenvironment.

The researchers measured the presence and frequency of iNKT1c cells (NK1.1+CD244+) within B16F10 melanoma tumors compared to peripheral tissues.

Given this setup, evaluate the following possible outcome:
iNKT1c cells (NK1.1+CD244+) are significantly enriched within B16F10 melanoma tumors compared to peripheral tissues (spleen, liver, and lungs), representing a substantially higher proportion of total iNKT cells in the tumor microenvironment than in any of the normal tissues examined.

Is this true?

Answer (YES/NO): YES